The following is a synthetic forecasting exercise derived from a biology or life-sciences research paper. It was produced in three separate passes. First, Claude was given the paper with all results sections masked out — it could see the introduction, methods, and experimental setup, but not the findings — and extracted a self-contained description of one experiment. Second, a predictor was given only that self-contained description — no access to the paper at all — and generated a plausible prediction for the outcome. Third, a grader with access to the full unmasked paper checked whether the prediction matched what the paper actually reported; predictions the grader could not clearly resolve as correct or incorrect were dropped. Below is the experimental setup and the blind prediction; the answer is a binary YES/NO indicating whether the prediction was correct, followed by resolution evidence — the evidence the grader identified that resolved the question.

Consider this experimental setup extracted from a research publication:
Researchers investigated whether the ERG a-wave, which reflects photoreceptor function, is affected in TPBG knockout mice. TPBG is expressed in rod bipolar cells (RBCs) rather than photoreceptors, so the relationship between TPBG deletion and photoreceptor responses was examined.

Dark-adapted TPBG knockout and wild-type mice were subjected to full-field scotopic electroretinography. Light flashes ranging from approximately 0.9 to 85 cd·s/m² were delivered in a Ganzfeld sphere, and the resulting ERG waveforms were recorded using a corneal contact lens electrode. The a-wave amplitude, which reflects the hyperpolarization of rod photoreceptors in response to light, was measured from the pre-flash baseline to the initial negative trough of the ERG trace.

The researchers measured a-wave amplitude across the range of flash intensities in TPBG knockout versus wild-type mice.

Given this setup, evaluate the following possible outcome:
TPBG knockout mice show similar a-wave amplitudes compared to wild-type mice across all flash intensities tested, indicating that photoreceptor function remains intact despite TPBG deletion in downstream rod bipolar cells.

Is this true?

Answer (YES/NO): YES